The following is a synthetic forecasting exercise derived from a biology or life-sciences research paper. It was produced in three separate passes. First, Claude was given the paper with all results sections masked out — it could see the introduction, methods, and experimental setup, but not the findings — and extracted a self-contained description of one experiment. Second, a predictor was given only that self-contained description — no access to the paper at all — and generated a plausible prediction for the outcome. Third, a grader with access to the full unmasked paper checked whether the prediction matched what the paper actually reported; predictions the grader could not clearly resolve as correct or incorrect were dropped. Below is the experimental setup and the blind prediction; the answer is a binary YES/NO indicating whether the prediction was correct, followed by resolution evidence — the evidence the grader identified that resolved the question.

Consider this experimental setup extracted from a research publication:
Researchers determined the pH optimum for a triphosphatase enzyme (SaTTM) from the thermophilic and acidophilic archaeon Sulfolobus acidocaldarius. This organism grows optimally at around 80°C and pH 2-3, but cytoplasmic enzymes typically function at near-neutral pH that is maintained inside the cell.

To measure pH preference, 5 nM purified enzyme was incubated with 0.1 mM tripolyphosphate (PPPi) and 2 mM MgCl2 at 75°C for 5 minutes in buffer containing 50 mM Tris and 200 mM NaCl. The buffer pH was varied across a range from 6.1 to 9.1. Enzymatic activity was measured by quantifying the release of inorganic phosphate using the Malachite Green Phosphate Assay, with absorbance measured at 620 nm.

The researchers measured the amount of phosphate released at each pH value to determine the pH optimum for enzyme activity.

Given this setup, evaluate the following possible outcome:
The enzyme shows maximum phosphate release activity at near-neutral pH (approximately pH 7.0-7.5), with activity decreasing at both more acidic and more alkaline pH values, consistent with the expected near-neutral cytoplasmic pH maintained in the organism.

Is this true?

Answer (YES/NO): NO